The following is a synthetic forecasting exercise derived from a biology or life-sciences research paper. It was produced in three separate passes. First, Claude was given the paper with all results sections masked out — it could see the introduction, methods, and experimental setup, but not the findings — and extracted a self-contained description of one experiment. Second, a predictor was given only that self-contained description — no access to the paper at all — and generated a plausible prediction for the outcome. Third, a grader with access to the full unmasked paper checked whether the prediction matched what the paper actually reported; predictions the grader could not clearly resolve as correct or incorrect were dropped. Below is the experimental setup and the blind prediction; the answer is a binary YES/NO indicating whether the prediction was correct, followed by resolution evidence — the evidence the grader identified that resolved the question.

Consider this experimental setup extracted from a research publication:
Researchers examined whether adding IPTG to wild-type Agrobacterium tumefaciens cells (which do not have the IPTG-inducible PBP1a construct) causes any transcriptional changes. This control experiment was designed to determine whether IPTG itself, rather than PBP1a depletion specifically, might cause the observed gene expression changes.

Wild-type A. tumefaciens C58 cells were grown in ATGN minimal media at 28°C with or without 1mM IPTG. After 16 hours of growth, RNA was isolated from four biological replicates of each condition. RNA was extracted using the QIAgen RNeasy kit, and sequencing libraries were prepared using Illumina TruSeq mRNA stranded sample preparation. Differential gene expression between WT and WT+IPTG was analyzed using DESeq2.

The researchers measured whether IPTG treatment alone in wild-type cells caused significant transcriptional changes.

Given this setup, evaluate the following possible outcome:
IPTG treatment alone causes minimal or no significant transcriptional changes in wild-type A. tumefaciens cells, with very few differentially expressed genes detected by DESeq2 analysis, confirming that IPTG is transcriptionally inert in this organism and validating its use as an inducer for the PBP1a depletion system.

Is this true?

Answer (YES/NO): YES